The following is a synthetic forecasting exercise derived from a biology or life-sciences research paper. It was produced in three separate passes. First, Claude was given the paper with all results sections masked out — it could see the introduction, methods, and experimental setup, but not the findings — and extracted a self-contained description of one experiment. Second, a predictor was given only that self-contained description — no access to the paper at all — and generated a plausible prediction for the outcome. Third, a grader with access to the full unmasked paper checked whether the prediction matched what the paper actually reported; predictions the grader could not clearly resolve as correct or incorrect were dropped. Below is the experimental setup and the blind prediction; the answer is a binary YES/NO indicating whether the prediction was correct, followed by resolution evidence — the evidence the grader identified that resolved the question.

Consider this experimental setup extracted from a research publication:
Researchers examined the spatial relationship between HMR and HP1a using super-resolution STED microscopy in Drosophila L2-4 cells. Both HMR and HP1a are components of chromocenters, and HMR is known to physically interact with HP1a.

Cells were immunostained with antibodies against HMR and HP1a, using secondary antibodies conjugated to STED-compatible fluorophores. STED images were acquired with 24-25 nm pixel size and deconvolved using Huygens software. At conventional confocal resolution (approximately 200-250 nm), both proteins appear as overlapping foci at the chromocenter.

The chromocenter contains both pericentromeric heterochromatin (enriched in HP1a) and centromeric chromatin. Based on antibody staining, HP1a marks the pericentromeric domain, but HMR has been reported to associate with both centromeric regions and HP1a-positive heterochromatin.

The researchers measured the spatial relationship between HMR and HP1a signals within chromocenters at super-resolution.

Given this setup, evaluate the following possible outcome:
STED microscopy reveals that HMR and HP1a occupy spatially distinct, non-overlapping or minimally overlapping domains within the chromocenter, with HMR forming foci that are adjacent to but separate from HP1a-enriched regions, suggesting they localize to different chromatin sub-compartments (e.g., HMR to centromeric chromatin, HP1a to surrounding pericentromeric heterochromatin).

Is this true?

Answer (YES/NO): YES